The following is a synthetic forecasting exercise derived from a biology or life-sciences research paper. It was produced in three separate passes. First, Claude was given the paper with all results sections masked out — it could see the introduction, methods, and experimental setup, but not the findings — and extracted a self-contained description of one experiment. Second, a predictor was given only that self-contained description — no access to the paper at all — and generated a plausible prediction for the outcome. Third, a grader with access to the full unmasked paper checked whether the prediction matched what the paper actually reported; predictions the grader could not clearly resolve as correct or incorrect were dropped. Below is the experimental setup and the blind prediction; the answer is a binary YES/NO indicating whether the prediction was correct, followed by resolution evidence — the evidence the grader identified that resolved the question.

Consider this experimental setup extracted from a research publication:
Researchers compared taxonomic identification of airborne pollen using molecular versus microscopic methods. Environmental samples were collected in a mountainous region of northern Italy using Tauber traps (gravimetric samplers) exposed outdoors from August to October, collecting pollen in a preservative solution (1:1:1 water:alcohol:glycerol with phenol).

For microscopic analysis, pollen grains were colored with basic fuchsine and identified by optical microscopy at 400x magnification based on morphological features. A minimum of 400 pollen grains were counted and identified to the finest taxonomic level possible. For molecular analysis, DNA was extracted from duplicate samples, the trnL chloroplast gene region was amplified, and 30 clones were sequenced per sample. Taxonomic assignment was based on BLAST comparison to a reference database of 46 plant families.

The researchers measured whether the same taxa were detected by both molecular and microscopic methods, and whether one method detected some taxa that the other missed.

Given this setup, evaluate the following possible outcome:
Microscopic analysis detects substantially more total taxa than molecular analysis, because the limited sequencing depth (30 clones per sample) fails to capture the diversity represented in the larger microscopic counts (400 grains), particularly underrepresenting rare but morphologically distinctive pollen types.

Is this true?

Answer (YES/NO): NO